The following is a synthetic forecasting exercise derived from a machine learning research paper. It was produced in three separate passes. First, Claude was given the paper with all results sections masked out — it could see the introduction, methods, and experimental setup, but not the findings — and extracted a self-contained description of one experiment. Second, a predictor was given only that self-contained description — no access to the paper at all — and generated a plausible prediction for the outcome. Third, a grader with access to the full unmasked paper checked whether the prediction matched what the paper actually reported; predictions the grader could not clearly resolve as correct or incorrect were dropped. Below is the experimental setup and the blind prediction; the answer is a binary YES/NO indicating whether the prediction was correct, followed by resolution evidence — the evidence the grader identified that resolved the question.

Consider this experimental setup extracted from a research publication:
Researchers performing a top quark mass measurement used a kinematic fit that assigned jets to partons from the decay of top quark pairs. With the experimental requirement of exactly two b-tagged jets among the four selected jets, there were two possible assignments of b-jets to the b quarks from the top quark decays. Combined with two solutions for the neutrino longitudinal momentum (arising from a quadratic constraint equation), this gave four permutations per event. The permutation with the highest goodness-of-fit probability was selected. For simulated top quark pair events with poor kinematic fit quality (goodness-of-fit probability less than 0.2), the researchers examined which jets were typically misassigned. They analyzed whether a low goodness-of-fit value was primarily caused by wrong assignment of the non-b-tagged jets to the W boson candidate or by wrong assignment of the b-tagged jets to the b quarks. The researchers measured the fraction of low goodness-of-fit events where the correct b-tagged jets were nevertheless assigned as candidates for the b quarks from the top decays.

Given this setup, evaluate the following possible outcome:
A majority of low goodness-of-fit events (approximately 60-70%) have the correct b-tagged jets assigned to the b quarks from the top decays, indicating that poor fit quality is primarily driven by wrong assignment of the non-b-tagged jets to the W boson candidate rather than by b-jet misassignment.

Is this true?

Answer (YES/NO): YES